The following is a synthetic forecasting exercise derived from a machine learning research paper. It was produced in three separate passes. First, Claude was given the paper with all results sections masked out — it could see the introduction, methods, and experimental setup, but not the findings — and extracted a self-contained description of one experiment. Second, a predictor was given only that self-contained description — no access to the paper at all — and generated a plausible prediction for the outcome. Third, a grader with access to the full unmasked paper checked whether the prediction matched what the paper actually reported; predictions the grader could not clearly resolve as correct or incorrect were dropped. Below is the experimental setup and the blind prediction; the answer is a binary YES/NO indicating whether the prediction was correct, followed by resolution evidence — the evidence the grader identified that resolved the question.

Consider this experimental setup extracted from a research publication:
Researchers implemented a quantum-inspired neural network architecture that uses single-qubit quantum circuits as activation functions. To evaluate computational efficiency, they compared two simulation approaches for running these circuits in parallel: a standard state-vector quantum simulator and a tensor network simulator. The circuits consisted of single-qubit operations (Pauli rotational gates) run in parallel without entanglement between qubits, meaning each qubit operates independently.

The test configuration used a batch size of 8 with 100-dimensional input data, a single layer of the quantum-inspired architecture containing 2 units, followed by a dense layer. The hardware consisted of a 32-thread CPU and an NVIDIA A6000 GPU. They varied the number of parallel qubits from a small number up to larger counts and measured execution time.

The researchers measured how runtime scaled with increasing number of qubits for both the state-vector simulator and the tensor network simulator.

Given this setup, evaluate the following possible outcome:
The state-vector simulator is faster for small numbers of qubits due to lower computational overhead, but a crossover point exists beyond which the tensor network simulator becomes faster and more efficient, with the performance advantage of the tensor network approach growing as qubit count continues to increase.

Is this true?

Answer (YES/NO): YES